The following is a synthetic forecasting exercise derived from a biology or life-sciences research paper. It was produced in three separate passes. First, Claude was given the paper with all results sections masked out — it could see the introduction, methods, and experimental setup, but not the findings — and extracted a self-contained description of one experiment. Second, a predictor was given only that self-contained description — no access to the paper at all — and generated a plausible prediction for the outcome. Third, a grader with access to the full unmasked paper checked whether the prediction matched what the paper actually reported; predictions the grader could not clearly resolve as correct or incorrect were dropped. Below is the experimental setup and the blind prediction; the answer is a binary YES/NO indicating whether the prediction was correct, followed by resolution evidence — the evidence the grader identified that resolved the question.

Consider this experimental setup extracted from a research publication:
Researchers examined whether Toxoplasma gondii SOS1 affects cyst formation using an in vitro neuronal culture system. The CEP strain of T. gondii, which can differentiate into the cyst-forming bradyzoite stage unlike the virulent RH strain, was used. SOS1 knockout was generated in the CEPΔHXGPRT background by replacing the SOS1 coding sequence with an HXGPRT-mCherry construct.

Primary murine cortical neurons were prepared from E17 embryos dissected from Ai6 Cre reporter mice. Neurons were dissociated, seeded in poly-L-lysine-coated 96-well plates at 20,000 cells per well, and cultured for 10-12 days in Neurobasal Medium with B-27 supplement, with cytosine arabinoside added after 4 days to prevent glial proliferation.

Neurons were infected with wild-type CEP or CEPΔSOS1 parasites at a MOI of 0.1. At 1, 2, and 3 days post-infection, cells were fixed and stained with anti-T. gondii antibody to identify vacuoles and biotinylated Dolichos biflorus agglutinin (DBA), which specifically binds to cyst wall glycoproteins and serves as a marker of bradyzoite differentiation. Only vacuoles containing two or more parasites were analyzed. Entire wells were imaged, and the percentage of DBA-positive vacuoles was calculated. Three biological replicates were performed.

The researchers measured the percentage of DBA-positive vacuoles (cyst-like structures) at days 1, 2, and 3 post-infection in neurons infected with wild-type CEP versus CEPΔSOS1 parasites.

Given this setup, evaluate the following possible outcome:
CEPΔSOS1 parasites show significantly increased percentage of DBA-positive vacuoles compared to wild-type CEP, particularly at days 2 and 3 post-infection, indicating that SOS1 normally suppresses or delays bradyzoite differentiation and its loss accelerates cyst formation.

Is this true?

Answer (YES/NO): NO